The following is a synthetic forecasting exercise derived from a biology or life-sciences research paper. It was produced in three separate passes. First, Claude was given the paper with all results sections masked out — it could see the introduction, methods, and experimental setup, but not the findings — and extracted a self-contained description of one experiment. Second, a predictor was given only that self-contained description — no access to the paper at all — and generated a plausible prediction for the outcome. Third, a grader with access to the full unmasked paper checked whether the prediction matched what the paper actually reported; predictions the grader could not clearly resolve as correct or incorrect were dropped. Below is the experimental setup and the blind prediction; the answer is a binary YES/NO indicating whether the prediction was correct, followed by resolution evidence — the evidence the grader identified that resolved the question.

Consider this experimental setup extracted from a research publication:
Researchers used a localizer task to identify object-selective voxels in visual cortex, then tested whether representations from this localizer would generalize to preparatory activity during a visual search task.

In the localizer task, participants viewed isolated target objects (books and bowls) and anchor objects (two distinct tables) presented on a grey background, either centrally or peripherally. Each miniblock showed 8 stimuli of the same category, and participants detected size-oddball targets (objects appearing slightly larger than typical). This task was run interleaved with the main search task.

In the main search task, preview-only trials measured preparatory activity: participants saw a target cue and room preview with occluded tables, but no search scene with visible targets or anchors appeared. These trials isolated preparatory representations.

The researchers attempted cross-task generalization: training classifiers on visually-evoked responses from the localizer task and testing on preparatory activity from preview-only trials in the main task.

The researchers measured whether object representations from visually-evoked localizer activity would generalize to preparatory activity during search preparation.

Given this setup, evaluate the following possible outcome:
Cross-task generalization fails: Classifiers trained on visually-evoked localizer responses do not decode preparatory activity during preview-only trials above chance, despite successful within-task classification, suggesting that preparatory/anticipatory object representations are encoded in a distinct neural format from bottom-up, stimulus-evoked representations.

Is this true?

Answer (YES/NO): YES